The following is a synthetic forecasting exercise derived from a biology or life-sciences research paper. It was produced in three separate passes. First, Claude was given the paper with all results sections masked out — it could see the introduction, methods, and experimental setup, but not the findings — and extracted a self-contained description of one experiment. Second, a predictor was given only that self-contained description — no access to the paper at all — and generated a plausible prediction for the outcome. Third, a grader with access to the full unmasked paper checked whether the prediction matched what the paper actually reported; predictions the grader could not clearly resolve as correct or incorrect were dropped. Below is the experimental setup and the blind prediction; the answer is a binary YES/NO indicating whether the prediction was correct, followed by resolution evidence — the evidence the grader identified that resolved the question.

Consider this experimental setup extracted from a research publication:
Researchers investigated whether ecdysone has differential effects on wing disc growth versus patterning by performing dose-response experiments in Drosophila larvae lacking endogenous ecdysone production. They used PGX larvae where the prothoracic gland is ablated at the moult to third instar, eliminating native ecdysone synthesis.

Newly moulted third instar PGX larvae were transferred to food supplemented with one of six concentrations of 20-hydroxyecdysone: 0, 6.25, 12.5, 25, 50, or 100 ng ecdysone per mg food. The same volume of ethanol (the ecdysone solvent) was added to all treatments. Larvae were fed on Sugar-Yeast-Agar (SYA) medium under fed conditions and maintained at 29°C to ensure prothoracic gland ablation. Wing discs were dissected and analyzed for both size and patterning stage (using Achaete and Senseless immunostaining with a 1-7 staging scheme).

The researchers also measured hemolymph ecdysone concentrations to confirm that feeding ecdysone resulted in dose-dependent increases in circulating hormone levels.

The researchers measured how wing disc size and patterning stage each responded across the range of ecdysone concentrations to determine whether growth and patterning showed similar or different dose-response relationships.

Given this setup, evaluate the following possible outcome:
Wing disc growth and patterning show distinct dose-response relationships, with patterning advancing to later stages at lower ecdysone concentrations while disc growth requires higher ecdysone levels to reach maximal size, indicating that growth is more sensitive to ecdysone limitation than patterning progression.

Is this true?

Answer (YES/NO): NO